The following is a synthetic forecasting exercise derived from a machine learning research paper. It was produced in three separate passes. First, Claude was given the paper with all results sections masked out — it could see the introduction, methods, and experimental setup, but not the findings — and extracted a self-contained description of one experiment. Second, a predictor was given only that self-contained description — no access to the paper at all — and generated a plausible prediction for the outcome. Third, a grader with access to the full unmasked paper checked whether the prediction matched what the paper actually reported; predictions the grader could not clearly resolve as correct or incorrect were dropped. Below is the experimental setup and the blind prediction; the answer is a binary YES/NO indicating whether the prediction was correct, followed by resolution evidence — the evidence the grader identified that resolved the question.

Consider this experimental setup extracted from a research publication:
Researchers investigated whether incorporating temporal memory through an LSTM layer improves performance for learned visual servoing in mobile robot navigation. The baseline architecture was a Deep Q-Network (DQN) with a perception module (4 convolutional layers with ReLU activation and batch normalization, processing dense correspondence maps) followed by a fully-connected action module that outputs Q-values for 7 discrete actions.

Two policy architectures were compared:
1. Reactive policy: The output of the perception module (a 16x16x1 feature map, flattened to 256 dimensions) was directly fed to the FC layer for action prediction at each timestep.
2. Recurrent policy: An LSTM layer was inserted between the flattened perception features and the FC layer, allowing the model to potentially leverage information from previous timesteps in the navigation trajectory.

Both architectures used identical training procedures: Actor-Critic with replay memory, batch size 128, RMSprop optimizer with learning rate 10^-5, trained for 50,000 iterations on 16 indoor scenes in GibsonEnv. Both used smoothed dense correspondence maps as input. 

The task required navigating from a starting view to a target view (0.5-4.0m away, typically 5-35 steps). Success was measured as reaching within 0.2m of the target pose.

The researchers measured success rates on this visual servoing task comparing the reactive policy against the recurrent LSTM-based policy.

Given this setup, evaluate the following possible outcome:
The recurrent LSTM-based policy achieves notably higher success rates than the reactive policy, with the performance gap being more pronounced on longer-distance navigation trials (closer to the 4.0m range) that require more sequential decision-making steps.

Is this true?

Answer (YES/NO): NO